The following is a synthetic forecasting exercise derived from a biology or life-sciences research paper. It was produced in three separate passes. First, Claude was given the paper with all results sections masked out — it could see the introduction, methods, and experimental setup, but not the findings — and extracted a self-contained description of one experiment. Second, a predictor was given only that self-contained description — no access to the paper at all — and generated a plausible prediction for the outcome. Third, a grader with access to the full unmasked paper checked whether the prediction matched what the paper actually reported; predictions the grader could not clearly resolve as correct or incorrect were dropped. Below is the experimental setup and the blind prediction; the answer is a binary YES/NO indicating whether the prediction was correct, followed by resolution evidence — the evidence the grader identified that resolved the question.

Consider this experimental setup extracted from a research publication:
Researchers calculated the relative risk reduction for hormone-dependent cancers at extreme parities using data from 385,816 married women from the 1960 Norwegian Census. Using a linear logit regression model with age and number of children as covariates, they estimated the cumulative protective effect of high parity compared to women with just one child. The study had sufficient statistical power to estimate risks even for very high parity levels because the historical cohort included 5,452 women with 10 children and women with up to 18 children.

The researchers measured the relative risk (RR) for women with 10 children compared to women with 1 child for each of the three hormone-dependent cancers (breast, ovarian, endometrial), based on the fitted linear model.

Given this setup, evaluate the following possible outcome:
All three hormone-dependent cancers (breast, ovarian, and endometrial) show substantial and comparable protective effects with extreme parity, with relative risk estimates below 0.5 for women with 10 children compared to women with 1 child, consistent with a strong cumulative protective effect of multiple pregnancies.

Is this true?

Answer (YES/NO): YES